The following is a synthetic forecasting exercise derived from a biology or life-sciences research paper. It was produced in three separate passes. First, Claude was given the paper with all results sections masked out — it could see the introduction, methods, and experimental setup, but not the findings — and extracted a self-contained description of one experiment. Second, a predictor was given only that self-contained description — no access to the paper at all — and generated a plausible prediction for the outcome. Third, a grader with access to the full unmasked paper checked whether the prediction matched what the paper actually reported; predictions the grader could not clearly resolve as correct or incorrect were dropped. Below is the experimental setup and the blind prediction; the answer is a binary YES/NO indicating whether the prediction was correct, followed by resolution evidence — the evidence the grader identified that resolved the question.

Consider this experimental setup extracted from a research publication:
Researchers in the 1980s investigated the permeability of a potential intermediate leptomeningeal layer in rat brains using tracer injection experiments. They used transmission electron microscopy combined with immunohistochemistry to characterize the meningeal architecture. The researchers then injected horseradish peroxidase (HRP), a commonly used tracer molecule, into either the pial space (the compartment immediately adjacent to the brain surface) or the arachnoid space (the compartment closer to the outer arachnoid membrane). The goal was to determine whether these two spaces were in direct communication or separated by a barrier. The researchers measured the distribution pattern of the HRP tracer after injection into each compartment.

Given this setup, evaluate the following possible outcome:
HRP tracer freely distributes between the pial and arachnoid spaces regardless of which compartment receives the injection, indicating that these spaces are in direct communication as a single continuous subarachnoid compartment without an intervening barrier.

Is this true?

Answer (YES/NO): NO